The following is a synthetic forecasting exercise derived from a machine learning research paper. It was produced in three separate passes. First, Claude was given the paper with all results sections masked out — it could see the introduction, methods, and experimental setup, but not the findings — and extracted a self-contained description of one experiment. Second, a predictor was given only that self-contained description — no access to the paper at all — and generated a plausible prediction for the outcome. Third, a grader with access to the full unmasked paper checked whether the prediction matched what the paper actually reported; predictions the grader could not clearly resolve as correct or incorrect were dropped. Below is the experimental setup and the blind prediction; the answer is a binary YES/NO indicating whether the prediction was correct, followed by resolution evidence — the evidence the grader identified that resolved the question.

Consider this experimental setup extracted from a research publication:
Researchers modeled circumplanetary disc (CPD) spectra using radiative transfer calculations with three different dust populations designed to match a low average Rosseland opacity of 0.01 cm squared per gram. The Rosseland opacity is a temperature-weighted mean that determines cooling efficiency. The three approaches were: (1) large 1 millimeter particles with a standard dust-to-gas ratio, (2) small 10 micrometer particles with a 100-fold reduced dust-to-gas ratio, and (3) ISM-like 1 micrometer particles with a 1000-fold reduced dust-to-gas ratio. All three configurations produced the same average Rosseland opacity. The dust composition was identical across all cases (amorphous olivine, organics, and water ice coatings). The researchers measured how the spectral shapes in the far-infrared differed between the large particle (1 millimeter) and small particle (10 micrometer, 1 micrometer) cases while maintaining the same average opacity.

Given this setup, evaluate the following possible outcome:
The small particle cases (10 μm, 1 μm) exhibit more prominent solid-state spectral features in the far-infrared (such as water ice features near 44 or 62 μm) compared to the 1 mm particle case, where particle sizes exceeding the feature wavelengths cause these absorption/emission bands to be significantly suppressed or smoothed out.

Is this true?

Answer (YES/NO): NO